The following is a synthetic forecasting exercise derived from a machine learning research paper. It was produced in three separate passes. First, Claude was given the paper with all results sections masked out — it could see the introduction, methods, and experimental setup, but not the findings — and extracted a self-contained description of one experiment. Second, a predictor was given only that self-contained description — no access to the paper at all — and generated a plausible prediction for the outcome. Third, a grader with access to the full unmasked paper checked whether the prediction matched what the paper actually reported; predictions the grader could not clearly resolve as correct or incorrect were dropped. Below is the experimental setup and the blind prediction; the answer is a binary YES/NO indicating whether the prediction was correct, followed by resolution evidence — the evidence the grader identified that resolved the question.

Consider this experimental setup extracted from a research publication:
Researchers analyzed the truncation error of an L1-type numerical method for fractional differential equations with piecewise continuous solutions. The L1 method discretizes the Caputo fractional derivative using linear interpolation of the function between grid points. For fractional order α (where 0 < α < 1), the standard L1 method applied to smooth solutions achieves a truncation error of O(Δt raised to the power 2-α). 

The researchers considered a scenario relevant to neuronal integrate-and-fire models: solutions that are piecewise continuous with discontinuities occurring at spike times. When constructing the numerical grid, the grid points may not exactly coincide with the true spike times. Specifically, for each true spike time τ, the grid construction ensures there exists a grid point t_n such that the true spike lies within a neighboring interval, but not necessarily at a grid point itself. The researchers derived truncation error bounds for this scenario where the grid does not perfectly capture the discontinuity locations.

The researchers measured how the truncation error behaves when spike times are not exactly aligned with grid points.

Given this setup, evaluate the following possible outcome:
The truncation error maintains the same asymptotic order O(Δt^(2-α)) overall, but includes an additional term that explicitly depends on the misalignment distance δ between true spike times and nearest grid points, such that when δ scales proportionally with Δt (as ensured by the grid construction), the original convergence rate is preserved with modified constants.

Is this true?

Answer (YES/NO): NO